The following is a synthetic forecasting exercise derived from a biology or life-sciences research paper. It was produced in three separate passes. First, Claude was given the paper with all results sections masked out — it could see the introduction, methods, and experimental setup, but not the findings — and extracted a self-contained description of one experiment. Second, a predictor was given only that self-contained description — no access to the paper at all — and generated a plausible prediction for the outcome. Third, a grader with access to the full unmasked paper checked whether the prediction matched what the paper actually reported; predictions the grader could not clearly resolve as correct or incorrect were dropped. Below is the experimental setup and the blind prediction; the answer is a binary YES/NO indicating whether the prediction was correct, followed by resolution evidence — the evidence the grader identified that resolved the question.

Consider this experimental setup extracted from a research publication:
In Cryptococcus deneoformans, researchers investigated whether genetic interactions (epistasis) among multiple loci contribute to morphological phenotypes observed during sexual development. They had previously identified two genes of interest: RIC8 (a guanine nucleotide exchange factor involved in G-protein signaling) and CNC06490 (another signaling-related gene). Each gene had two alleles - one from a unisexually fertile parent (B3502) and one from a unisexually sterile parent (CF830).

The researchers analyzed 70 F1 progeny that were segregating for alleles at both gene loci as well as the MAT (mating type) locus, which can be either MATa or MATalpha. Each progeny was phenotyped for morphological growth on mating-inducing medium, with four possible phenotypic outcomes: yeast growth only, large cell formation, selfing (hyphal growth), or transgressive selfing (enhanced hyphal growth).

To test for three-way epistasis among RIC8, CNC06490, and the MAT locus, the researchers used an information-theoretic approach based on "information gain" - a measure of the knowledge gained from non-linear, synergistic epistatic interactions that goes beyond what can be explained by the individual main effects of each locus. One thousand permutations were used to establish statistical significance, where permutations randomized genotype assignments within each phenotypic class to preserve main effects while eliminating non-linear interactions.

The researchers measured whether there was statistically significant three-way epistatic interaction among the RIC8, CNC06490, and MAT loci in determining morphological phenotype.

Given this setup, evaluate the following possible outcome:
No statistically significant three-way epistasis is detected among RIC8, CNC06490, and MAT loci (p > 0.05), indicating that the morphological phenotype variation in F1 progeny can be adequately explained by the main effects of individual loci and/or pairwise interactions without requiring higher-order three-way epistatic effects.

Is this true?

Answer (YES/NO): NO